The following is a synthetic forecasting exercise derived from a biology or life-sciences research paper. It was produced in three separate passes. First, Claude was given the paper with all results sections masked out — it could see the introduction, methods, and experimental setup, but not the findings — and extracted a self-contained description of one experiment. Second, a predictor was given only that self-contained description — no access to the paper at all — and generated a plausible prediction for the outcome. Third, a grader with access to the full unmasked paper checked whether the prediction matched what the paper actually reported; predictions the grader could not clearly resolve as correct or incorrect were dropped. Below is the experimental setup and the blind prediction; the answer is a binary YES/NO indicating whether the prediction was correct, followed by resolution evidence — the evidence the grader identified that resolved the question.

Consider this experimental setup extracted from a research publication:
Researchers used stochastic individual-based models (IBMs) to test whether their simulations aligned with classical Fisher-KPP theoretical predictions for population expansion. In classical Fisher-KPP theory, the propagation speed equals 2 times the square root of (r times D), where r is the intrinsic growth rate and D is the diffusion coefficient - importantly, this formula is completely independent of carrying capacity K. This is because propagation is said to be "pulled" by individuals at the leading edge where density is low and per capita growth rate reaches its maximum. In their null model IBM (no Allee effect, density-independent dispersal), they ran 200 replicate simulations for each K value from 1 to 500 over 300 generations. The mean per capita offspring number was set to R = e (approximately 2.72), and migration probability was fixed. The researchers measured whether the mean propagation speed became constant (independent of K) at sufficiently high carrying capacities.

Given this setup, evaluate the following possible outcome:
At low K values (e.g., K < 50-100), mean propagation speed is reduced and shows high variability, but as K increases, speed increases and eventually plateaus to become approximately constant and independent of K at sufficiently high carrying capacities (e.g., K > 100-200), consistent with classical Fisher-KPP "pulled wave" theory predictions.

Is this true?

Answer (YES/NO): NO